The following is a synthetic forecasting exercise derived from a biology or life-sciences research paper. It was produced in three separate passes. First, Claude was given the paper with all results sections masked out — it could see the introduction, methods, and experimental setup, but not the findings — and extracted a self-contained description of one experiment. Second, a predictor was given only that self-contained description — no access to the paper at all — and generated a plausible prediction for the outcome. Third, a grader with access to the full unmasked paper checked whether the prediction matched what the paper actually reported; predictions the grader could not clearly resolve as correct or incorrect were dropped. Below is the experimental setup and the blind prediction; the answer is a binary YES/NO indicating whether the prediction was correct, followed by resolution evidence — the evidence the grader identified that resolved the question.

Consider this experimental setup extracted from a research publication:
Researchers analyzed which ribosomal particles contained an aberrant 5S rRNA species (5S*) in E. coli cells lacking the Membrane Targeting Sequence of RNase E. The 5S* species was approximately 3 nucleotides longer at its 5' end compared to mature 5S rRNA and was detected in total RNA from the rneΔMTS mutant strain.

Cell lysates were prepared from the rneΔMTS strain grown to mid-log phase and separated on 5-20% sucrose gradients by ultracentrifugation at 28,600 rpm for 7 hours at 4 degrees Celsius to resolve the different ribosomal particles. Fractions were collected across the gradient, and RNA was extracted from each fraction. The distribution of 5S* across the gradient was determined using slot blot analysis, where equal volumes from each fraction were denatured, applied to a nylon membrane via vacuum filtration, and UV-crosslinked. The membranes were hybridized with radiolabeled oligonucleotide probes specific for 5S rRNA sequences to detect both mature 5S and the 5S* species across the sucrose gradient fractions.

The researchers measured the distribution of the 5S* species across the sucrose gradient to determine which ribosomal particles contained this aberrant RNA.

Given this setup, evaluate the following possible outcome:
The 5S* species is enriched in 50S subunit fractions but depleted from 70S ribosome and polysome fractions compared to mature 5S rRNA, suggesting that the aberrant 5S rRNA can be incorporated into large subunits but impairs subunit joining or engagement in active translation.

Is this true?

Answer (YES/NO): NO